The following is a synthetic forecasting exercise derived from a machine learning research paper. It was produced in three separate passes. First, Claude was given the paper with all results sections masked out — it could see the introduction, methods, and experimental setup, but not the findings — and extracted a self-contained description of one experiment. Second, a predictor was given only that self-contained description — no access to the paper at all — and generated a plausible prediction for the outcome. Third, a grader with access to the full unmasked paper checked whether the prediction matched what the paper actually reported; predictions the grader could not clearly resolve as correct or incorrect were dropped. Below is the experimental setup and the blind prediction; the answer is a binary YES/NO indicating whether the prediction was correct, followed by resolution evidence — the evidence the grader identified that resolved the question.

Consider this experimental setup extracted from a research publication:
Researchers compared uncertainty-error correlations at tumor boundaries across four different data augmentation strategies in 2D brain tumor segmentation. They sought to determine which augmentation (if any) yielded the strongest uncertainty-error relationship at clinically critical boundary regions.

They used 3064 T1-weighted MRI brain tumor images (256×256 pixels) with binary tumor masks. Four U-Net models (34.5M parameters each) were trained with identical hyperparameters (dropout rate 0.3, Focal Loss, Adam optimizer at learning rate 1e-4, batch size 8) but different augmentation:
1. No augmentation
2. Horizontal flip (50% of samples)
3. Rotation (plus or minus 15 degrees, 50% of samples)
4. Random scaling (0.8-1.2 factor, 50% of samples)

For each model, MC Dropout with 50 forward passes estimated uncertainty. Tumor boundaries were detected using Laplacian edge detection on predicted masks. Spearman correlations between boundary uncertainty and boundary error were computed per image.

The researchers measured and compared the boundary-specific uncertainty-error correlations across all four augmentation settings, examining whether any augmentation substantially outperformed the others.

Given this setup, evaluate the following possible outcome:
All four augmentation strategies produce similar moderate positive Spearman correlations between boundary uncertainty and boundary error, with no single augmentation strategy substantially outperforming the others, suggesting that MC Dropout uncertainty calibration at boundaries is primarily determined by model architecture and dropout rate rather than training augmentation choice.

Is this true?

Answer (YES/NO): NO